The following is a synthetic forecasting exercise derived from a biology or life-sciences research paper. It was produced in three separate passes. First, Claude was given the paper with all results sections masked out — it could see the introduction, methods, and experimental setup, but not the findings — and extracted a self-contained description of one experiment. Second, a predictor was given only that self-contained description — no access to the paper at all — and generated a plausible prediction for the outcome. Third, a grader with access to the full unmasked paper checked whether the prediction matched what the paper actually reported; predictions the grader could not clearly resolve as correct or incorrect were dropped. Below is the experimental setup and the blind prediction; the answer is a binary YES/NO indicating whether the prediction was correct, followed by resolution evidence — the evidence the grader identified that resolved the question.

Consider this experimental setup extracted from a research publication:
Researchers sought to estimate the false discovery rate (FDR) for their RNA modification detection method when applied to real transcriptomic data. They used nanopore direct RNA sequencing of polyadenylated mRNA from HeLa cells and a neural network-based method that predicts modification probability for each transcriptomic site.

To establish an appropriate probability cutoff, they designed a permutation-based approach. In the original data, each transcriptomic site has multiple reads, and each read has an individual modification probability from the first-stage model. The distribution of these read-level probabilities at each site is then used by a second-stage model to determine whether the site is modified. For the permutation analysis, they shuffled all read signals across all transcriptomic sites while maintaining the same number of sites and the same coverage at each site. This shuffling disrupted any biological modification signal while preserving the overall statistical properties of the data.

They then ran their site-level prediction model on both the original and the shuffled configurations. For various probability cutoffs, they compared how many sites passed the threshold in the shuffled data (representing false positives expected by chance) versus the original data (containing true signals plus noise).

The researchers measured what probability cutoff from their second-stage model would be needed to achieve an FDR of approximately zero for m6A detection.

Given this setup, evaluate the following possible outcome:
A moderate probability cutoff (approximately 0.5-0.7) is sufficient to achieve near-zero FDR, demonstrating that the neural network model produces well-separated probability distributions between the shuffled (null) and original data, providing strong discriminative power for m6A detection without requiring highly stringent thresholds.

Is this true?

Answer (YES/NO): NO